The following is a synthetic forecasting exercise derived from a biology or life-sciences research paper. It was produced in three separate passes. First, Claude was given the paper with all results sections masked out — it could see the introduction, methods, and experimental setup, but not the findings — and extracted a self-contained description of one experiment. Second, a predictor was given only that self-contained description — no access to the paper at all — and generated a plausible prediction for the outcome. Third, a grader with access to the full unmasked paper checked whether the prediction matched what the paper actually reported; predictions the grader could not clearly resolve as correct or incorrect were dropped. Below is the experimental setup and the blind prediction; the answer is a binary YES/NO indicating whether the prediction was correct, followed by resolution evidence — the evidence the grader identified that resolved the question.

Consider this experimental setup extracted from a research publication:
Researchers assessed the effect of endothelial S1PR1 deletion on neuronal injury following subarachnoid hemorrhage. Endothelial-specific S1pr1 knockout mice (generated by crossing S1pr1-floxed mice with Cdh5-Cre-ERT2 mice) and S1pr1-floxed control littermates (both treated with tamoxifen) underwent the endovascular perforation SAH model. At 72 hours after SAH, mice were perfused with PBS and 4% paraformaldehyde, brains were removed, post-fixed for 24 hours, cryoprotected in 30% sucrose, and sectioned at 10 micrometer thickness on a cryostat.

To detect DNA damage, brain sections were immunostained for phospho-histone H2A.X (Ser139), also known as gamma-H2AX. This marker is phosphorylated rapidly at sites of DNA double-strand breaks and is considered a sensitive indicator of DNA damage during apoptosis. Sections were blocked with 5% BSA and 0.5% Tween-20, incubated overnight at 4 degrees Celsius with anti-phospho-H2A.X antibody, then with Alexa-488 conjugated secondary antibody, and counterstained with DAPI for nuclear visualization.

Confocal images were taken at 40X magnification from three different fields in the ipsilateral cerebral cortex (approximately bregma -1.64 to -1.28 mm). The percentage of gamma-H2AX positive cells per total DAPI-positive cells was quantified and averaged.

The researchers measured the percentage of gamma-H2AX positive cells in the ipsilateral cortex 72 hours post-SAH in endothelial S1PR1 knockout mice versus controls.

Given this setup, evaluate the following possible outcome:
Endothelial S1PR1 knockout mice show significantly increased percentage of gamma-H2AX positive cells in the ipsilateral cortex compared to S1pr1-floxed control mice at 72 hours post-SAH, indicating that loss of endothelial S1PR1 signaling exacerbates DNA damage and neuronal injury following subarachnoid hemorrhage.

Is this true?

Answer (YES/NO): YES